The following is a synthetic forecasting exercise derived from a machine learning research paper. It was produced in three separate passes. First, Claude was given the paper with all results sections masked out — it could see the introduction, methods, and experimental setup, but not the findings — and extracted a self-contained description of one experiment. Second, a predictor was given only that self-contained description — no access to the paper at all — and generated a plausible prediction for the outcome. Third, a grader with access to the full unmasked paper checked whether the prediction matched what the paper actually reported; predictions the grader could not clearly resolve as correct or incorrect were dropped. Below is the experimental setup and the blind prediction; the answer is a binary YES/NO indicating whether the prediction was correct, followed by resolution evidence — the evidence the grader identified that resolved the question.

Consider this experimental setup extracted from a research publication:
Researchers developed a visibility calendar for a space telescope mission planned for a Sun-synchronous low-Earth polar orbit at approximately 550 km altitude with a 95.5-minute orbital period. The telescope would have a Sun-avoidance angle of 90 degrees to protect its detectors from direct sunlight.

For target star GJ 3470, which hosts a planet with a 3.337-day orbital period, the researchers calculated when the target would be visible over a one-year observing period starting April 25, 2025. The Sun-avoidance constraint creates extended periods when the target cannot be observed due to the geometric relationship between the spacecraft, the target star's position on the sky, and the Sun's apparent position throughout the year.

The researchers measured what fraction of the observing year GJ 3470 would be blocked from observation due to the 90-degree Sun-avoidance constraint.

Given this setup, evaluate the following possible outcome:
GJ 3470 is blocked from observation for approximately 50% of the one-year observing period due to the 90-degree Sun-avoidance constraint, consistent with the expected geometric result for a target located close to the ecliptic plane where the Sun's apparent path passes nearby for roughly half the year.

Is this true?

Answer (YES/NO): YES